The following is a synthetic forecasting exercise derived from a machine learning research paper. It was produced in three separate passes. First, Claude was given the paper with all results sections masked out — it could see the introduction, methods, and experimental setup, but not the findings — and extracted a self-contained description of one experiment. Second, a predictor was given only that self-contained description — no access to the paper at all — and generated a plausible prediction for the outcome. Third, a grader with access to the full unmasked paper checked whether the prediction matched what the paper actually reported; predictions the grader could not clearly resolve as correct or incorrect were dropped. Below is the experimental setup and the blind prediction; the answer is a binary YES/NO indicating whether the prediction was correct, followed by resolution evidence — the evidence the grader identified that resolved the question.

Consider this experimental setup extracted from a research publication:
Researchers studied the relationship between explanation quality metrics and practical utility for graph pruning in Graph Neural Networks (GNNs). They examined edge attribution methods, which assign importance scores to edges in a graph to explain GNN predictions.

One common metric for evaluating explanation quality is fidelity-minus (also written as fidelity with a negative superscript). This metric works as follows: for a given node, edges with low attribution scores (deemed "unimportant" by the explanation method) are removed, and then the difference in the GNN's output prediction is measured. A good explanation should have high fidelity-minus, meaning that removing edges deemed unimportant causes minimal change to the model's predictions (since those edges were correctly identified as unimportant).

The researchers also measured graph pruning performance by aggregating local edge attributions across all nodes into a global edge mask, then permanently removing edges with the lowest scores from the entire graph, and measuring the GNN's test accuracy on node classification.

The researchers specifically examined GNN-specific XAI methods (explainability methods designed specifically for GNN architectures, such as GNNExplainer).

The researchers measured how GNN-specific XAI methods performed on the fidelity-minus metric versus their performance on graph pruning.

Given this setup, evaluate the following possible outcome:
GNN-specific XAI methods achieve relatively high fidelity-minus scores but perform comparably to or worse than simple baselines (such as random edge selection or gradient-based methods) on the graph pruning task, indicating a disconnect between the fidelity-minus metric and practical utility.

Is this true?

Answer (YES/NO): YES